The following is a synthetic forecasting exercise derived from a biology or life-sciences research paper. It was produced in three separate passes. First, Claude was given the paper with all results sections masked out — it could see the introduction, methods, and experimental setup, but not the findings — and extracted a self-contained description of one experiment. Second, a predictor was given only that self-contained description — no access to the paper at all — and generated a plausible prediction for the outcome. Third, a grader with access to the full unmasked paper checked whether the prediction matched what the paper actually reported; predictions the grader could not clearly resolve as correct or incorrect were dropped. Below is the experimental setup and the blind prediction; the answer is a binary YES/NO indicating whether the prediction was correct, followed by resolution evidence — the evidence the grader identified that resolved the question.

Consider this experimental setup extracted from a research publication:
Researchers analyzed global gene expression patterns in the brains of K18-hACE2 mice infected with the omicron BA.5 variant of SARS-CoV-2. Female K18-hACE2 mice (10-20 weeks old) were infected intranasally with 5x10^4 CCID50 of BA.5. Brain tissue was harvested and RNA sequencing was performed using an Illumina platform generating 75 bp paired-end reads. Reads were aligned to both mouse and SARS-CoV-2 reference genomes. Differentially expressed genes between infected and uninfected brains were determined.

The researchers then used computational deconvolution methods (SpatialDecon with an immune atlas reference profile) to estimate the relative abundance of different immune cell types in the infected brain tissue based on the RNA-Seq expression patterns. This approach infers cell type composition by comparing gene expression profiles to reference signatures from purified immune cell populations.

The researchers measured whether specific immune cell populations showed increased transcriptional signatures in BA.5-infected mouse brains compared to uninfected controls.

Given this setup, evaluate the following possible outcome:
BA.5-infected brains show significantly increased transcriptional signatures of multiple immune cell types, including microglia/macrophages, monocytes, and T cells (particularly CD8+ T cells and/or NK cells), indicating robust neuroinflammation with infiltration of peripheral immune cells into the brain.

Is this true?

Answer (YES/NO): NO